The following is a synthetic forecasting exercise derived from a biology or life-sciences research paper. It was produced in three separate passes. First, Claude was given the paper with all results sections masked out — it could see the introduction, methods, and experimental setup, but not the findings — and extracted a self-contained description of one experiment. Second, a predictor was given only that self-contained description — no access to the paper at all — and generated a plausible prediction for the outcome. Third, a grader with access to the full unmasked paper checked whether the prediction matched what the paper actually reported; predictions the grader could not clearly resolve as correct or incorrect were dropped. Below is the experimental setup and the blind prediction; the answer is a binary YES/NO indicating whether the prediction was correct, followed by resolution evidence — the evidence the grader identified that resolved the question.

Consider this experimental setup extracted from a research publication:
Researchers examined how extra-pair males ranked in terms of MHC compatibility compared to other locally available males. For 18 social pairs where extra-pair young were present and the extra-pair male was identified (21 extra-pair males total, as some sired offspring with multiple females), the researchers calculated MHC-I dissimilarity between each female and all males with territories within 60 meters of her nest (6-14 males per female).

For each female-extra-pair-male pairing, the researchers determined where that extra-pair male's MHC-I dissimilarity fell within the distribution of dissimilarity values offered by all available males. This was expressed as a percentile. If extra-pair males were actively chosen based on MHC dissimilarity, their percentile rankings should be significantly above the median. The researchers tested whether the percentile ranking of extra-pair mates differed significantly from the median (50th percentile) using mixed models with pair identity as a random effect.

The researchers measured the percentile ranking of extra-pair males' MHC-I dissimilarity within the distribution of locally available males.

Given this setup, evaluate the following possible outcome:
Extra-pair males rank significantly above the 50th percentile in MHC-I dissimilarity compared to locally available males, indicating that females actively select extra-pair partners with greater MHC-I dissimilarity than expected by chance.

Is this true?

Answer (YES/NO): NO